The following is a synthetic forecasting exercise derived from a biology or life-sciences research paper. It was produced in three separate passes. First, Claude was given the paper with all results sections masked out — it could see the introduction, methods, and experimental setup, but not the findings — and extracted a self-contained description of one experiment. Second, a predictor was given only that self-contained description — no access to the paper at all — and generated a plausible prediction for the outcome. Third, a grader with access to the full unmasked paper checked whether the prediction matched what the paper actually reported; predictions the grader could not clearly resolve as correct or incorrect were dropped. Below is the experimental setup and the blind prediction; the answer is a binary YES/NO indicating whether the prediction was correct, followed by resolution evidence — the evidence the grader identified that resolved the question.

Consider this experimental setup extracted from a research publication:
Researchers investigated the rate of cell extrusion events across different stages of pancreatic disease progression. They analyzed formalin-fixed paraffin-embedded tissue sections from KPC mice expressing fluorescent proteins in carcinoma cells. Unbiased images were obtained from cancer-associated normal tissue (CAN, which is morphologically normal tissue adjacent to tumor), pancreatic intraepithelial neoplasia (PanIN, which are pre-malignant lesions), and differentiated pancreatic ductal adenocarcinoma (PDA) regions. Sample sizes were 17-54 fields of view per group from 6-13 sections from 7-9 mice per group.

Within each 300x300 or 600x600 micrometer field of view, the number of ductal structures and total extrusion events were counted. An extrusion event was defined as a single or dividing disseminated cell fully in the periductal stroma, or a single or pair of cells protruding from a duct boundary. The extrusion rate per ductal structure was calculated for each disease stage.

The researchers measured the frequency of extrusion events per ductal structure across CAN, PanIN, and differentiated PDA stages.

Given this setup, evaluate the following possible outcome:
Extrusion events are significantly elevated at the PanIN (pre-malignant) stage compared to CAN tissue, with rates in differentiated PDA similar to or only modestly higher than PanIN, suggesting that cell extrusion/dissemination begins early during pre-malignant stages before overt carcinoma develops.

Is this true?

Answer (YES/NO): YES